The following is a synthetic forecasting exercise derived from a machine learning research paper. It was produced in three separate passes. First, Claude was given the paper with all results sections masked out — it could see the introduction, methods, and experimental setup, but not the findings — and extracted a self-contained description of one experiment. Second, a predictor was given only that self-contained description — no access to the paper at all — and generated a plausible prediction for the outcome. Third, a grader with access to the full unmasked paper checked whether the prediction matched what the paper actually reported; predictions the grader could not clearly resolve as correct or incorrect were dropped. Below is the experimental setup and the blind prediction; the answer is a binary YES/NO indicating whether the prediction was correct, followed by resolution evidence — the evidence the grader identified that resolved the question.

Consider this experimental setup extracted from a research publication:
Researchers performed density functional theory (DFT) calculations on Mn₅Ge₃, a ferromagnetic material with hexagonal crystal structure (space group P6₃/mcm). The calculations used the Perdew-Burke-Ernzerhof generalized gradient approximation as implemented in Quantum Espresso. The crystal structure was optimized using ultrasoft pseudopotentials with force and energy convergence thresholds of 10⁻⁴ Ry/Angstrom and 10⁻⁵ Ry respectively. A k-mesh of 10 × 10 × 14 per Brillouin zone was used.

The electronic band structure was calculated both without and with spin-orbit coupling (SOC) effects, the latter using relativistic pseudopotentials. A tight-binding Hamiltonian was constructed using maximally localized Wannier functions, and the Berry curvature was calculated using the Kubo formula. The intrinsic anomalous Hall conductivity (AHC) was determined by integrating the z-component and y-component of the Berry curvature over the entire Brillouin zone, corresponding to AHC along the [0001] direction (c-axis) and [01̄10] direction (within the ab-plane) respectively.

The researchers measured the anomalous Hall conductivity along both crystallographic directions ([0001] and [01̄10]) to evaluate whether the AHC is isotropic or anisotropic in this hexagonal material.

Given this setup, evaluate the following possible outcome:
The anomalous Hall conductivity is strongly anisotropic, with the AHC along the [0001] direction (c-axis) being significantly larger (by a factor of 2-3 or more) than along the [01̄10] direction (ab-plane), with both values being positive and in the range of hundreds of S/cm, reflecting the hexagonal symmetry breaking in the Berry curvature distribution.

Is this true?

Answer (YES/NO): YES